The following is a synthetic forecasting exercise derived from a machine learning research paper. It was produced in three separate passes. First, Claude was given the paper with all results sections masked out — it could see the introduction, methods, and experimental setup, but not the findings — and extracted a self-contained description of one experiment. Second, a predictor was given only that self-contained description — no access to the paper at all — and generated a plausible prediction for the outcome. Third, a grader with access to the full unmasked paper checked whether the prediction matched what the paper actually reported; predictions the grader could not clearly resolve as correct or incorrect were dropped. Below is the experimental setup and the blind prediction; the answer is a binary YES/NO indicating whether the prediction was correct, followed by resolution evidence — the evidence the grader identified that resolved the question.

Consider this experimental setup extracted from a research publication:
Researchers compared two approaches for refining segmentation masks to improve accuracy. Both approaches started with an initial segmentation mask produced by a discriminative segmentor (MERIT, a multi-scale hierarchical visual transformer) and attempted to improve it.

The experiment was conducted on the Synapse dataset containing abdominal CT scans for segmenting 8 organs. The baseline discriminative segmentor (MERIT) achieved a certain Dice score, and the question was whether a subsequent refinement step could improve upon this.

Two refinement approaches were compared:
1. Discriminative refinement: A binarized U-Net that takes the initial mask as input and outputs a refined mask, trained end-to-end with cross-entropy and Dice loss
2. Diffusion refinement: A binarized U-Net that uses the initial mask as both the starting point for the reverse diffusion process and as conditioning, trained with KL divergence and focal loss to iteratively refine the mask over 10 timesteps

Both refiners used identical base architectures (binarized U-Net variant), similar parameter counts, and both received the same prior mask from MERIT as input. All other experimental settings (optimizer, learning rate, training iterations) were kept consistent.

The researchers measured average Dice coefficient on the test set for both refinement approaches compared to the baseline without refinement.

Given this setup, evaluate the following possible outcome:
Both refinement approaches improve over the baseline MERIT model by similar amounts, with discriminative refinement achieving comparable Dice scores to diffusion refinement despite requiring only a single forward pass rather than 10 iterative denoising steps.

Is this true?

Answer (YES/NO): NO